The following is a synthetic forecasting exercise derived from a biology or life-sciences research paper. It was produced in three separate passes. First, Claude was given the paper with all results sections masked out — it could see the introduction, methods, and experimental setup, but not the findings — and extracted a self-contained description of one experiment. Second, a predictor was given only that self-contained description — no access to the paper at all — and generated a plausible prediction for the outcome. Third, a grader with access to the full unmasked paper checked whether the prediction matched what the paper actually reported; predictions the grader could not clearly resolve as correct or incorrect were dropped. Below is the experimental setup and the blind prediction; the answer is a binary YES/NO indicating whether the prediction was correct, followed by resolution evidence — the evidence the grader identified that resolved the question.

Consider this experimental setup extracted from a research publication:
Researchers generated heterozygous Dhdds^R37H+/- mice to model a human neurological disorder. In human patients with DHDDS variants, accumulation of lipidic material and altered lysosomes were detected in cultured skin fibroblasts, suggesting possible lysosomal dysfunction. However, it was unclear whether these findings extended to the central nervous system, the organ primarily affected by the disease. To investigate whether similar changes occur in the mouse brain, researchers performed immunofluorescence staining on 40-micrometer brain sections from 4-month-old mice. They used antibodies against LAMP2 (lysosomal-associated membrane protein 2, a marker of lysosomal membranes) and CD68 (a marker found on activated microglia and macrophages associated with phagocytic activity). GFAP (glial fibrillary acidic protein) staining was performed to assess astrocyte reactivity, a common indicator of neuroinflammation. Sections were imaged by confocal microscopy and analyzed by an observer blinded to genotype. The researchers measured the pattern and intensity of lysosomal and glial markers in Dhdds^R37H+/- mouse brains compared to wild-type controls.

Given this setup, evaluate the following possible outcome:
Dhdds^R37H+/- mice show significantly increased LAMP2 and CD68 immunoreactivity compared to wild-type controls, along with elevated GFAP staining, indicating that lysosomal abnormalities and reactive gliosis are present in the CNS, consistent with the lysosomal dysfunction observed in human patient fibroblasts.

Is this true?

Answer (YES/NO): NO